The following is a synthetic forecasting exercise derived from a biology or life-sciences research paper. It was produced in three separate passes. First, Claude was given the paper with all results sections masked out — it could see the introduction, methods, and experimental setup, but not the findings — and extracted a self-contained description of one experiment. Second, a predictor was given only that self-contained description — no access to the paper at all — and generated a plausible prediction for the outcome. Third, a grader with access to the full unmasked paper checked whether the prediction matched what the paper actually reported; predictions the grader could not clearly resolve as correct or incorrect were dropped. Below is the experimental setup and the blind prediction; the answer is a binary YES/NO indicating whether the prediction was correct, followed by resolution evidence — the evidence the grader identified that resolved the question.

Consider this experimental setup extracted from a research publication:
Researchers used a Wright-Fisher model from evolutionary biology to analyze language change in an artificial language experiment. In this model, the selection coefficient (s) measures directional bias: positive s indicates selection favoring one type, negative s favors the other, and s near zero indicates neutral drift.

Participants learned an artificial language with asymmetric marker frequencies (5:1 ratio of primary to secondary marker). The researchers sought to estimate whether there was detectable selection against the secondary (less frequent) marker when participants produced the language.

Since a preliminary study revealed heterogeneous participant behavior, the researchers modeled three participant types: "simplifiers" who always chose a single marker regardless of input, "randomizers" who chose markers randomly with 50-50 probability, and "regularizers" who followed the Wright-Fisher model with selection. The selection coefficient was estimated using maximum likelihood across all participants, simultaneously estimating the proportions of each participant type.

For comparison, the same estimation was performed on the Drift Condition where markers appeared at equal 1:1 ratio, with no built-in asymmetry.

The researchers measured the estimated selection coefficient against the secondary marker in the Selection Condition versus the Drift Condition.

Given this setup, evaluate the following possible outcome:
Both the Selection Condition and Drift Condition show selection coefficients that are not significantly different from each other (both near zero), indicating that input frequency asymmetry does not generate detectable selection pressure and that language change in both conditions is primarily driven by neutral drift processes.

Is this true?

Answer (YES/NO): NO